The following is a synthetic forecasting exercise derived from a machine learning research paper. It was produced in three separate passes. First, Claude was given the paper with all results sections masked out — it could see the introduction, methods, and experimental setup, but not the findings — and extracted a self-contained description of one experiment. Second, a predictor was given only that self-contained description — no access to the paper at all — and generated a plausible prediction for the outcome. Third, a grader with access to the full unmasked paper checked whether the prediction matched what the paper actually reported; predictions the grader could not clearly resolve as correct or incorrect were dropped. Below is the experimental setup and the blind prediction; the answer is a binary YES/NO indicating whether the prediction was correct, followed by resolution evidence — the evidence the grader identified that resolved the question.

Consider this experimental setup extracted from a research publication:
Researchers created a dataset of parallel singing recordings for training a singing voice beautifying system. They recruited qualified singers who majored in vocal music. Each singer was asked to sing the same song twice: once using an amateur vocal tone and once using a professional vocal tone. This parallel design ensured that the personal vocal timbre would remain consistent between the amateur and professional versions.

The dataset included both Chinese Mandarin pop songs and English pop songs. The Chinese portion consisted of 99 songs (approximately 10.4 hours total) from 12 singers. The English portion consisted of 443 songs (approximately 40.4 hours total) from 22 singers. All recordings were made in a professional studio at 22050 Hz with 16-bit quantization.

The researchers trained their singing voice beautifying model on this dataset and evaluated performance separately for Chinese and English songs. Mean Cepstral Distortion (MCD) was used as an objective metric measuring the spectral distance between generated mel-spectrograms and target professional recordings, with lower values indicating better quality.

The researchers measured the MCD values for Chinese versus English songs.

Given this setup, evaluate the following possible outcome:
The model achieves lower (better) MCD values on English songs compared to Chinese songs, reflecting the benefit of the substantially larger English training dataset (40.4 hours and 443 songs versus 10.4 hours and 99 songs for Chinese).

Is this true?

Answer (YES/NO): NO